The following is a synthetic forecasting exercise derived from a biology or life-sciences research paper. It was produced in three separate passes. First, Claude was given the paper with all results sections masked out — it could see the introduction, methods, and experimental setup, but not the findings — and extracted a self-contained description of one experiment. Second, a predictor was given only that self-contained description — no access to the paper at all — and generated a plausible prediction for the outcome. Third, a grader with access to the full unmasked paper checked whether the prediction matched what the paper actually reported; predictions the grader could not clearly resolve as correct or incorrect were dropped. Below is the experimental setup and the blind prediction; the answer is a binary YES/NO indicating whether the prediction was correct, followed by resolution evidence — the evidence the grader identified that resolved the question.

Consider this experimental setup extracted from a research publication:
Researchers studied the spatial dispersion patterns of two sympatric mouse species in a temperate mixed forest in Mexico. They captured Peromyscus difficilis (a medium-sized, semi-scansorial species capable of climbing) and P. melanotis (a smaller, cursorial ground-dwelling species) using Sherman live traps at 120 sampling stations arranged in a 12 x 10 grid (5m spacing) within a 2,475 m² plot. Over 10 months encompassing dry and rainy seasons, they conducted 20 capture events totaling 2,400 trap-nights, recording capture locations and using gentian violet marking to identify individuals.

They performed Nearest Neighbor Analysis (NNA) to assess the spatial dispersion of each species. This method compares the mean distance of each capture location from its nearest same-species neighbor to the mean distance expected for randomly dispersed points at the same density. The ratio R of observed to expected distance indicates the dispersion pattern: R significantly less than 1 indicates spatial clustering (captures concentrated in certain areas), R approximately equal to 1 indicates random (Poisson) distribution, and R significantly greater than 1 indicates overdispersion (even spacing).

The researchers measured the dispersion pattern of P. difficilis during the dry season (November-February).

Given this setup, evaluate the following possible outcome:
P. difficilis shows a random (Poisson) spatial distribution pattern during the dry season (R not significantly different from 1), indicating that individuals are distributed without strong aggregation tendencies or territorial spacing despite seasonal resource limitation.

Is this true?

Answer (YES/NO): NO